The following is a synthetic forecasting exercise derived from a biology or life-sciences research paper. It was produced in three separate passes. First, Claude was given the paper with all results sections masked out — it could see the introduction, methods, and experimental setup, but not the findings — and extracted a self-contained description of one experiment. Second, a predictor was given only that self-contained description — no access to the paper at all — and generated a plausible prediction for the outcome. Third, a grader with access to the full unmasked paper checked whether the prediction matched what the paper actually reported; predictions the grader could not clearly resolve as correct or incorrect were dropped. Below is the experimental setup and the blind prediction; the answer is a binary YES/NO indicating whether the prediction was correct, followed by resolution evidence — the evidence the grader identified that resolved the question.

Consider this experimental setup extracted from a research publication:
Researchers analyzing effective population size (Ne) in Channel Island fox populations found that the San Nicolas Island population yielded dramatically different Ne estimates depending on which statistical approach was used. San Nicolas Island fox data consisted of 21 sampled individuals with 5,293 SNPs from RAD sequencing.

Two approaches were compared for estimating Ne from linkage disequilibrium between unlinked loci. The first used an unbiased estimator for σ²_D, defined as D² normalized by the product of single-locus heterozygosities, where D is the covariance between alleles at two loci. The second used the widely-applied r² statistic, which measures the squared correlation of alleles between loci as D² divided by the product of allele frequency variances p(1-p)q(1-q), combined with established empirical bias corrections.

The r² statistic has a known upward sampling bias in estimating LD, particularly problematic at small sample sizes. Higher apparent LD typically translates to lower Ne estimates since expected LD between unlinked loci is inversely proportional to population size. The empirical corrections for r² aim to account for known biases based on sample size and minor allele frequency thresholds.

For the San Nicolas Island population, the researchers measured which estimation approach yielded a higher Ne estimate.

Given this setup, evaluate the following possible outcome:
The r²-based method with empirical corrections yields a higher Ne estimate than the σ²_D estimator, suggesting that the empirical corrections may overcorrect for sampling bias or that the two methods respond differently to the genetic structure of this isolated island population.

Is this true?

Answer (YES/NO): NO